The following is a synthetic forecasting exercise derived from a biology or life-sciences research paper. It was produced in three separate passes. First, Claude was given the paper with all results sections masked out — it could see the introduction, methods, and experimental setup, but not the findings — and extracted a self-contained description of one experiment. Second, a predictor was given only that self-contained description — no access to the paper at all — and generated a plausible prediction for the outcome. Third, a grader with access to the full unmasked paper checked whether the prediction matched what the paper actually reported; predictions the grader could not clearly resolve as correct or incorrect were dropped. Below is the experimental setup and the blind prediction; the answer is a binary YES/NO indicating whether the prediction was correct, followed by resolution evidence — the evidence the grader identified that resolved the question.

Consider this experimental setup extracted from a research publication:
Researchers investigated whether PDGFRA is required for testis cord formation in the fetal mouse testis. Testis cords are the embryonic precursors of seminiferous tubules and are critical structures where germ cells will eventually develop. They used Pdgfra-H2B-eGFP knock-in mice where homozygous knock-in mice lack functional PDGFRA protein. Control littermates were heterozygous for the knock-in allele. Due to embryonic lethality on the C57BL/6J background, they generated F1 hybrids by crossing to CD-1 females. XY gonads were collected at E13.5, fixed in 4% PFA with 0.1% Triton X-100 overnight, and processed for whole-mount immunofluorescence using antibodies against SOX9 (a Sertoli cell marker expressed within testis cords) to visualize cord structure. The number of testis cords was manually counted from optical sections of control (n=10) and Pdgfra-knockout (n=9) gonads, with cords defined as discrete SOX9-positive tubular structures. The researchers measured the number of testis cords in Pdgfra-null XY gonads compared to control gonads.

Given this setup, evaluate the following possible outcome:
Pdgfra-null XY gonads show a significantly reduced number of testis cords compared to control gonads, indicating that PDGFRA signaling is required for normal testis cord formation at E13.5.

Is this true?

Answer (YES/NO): YES